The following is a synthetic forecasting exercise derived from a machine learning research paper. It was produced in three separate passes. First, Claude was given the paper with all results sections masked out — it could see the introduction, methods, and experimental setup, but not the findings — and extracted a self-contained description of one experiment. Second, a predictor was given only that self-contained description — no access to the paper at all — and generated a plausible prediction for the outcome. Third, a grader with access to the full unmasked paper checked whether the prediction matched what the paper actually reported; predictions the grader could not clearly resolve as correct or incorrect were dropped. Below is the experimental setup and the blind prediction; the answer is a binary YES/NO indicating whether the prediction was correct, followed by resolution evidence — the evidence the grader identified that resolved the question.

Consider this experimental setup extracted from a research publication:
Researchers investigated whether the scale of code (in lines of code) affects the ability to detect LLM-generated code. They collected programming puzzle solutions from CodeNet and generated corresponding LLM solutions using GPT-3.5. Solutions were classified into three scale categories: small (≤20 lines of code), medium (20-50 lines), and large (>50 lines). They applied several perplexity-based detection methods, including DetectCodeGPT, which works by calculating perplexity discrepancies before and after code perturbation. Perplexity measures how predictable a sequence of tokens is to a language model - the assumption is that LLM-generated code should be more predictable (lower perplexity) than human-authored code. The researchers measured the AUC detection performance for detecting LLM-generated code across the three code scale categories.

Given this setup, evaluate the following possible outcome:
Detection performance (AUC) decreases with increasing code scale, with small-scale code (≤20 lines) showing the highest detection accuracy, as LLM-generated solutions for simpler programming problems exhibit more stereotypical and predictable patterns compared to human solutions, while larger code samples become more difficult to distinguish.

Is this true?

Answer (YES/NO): NO